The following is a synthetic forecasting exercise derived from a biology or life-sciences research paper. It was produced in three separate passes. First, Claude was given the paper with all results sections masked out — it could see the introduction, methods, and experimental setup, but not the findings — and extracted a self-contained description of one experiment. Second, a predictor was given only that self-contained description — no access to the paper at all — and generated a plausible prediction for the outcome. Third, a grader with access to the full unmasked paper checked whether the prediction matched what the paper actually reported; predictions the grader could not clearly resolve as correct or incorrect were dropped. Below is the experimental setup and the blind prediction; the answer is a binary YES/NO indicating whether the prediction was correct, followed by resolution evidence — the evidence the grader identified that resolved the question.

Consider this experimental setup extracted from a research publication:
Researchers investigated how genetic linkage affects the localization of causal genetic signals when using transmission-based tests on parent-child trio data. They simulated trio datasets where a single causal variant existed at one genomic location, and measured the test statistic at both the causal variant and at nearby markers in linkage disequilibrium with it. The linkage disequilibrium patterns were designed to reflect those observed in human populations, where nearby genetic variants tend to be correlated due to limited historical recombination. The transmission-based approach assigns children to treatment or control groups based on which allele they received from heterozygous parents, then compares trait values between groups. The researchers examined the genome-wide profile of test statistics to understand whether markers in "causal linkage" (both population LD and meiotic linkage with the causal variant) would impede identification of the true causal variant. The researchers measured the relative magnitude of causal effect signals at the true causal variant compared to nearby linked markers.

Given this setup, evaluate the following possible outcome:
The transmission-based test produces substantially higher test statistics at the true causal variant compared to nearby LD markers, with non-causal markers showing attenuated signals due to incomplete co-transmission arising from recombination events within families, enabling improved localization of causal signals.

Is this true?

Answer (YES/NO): YES